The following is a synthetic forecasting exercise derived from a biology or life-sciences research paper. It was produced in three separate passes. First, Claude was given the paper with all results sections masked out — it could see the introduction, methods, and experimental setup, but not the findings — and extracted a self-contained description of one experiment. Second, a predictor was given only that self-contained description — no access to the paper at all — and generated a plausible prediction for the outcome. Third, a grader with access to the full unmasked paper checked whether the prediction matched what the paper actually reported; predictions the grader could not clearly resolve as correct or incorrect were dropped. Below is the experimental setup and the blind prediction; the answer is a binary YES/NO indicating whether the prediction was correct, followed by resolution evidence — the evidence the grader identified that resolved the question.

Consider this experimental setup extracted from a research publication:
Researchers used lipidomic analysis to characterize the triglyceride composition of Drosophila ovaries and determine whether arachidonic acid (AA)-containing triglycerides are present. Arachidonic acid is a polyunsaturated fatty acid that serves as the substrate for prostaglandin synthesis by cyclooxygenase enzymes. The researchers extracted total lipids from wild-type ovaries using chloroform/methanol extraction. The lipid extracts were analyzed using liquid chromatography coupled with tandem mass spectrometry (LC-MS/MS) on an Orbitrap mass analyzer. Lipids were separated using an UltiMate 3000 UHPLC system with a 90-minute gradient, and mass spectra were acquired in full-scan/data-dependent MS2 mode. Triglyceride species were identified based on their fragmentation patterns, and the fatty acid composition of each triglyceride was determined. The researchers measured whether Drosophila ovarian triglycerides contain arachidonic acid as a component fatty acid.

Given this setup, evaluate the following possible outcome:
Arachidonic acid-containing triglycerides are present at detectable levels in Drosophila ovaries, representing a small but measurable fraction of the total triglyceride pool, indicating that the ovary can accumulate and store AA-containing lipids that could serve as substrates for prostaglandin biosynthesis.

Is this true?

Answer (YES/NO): YES